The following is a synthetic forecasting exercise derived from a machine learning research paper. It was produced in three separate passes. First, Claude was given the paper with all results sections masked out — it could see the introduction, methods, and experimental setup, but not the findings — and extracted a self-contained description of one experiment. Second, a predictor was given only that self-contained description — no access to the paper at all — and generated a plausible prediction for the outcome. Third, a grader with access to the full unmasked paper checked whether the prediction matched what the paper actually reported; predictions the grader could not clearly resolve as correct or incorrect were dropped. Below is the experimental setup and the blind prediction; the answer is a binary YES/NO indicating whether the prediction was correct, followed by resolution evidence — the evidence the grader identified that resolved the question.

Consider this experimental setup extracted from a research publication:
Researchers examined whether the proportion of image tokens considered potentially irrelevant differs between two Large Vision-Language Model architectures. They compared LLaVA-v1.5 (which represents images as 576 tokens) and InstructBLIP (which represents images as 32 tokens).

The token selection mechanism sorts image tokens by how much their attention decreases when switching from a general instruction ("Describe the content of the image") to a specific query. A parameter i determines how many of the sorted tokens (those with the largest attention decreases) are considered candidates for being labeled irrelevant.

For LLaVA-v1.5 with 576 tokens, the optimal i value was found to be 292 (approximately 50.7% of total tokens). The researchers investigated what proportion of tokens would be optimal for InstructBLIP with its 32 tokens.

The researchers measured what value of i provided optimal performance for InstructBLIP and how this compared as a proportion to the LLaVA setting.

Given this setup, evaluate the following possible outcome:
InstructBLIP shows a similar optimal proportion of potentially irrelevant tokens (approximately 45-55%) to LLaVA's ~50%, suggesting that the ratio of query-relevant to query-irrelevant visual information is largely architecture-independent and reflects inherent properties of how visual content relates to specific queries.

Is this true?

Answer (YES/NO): YES